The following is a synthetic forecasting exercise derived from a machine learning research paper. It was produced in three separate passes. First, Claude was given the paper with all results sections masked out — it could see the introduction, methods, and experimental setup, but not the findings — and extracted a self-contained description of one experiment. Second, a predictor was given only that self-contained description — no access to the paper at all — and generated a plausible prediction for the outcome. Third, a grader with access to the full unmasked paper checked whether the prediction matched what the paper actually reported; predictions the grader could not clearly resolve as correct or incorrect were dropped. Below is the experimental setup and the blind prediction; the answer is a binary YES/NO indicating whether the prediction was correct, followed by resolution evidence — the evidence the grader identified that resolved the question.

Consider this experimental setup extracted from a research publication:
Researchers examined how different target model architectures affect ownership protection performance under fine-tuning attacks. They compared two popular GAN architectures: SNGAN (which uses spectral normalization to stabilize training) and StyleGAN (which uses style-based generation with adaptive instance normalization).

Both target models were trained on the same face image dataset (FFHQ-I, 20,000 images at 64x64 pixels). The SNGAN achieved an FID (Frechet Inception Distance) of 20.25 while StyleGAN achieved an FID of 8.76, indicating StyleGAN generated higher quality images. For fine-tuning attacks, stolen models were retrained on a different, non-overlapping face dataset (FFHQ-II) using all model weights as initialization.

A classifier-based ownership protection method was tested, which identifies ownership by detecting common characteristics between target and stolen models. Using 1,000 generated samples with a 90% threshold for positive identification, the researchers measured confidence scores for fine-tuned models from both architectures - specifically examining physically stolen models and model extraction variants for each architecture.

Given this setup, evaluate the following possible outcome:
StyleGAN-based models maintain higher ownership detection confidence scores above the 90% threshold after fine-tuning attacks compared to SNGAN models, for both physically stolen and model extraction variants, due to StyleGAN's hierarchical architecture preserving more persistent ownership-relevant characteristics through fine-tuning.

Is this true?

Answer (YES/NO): NO